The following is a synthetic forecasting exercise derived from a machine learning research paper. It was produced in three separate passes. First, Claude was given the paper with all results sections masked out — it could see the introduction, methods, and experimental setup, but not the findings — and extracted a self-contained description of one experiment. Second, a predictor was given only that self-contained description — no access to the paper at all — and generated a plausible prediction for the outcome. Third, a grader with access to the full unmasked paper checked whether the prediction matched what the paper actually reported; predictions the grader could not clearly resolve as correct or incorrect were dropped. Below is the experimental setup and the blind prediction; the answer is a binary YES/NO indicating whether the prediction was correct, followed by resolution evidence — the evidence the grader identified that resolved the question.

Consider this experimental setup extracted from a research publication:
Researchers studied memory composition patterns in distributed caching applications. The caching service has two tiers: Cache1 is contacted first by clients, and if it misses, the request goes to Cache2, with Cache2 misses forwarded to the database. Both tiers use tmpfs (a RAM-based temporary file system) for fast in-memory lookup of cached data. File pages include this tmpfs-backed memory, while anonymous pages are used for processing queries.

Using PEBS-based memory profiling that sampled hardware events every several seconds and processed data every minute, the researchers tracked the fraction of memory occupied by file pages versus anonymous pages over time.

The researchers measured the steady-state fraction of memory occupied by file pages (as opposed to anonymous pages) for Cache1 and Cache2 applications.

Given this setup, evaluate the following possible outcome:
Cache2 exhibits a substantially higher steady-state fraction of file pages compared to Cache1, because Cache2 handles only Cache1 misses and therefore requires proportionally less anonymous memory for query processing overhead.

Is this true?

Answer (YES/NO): NO